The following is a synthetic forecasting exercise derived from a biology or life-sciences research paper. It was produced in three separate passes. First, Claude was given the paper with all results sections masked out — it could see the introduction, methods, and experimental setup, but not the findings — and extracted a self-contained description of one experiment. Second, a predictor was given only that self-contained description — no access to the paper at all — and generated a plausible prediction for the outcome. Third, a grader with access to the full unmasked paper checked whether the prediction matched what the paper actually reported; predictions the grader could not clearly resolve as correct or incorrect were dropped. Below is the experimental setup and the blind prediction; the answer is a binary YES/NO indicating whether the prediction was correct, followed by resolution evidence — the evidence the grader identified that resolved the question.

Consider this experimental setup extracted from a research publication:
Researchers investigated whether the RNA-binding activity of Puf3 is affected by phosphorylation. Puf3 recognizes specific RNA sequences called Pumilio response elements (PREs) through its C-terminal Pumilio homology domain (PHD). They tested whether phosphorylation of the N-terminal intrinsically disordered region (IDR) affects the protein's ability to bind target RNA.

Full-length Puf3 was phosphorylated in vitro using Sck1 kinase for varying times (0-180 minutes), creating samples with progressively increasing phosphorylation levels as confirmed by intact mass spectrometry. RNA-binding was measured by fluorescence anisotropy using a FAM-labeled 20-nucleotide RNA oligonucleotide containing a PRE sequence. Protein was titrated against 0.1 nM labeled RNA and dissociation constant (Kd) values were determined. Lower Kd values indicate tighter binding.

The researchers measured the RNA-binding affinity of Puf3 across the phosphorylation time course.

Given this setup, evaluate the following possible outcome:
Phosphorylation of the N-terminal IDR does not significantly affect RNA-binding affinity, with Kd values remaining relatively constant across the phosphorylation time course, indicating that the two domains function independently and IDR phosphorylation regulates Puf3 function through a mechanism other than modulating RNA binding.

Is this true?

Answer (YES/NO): YES